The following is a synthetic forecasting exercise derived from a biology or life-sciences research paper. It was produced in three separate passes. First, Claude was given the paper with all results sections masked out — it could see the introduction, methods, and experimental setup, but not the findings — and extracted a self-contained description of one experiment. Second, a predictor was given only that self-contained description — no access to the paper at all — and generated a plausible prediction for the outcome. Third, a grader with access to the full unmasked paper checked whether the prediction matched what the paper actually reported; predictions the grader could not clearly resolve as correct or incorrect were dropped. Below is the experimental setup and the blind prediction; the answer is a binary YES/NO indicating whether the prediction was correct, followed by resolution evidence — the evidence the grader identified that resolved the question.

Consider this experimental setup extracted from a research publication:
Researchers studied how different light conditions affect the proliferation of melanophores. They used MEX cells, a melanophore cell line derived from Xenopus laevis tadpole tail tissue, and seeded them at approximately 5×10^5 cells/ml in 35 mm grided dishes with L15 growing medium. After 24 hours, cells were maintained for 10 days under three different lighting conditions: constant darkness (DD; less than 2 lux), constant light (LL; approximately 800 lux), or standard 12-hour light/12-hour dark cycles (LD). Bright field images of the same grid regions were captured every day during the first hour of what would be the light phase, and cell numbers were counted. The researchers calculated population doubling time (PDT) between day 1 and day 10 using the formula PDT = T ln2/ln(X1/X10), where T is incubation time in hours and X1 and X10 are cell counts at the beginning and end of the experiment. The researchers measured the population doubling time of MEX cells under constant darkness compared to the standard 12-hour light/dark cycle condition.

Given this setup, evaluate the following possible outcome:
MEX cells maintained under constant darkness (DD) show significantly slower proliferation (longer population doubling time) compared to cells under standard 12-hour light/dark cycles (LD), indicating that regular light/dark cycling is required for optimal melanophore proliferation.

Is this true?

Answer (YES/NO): NO